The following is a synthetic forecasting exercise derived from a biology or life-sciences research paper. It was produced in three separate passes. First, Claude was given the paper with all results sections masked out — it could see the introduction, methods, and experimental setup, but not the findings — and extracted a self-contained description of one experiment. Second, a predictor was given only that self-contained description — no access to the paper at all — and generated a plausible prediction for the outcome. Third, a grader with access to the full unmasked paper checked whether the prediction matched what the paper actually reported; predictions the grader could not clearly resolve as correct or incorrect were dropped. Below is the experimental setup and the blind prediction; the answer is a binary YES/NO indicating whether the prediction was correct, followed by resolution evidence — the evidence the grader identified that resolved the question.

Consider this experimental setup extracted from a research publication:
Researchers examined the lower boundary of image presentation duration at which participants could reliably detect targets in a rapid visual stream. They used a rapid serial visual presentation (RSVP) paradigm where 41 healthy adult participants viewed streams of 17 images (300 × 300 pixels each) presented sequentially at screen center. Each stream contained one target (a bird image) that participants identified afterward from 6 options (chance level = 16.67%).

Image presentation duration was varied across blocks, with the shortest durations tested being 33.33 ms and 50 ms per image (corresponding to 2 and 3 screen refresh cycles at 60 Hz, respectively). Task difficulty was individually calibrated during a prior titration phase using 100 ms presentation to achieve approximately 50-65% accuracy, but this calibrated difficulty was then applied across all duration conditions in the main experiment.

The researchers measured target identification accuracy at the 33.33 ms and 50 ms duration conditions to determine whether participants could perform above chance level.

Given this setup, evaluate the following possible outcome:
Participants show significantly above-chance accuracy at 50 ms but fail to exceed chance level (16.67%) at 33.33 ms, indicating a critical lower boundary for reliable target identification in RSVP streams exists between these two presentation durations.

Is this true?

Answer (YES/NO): NO